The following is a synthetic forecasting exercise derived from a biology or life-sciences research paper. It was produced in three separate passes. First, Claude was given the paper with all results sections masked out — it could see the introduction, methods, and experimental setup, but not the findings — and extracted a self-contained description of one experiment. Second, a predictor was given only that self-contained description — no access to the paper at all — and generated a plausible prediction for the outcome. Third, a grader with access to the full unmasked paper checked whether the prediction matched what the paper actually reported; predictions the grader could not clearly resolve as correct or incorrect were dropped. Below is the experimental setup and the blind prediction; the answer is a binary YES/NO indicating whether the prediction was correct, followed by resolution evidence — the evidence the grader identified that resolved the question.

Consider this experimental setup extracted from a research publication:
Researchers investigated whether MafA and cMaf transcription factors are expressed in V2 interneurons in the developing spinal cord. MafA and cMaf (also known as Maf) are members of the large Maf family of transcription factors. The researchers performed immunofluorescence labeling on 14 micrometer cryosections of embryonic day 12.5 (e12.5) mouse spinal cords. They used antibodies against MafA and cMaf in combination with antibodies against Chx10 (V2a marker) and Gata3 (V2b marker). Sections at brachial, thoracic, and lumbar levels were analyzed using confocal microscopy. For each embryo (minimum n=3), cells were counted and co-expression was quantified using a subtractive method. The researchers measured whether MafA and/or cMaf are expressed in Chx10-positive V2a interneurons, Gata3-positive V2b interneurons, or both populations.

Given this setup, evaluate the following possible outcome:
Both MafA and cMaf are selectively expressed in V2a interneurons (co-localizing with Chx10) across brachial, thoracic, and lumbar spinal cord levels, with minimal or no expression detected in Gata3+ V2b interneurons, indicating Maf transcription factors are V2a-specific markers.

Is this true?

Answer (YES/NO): NO